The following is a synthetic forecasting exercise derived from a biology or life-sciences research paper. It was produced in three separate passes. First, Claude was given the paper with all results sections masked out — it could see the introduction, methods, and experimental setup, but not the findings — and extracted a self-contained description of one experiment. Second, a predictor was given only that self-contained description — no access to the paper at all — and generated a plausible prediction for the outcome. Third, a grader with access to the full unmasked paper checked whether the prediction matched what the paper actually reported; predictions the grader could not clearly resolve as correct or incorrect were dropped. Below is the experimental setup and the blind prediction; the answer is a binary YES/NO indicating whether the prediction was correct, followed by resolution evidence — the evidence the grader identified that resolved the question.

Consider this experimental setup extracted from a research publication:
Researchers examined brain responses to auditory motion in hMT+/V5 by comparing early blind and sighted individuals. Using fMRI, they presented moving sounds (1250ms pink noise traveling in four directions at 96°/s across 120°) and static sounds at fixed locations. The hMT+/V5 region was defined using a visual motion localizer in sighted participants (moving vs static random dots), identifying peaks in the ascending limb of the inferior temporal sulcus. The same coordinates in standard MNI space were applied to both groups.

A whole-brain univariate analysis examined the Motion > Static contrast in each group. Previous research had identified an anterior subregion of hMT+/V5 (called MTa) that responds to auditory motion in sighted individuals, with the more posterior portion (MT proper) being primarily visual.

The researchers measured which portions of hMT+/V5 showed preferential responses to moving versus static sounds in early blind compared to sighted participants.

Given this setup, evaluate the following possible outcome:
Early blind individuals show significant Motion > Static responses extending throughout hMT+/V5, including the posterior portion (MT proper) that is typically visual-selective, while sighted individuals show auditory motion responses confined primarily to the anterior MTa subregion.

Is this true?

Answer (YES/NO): YES